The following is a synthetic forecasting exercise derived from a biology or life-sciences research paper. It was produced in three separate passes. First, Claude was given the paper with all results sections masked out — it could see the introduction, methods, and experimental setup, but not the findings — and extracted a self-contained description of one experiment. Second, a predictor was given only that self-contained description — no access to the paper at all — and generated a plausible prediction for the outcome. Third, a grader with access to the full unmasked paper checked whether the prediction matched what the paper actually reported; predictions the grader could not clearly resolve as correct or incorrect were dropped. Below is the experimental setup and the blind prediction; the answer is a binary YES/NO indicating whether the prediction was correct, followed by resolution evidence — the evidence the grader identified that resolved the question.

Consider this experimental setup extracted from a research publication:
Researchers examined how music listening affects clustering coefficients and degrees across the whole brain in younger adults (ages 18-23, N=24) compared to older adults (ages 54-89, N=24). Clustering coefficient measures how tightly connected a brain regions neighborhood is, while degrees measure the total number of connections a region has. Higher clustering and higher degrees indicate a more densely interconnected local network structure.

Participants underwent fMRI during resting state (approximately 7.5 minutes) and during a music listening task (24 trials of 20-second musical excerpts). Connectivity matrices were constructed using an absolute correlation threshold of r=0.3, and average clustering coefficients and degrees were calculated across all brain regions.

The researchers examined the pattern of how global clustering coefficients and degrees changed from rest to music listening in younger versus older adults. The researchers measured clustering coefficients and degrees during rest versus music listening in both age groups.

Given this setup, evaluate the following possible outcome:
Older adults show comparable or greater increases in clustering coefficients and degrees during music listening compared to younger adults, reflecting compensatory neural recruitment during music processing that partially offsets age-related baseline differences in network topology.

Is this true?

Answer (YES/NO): NO